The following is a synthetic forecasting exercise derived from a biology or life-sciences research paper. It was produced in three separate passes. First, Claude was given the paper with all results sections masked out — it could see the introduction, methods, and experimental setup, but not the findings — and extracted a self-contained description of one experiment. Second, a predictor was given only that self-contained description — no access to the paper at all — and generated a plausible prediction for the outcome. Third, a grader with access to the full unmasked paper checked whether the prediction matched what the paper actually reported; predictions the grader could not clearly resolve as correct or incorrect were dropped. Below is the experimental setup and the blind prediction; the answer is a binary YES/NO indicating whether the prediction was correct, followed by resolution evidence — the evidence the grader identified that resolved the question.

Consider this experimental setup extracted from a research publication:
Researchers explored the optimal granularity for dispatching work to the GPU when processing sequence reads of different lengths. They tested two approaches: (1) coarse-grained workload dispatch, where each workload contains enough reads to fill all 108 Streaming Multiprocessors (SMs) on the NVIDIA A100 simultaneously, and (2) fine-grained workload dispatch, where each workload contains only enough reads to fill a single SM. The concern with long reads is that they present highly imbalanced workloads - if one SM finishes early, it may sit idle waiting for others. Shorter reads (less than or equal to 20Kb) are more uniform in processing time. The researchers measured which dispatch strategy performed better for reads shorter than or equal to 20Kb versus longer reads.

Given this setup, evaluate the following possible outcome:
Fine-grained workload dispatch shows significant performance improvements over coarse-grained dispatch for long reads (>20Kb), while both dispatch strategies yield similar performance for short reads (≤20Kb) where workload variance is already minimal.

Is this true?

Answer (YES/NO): NO